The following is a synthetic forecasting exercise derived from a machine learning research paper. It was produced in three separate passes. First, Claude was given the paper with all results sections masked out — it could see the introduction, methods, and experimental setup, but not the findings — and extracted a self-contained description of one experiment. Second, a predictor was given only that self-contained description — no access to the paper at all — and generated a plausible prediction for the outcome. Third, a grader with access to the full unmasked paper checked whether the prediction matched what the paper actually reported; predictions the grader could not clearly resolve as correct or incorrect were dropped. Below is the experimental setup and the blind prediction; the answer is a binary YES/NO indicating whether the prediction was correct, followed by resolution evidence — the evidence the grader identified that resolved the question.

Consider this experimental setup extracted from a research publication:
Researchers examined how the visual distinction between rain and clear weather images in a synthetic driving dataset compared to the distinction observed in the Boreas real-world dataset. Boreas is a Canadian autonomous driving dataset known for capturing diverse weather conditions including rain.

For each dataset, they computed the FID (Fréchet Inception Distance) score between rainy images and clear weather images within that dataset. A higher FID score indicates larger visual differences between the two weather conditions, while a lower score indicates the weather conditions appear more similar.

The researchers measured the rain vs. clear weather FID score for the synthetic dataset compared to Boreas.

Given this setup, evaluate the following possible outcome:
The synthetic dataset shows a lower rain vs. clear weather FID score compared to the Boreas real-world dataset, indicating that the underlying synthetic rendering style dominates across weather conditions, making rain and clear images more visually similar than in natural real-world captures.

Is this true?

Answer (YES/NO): YES